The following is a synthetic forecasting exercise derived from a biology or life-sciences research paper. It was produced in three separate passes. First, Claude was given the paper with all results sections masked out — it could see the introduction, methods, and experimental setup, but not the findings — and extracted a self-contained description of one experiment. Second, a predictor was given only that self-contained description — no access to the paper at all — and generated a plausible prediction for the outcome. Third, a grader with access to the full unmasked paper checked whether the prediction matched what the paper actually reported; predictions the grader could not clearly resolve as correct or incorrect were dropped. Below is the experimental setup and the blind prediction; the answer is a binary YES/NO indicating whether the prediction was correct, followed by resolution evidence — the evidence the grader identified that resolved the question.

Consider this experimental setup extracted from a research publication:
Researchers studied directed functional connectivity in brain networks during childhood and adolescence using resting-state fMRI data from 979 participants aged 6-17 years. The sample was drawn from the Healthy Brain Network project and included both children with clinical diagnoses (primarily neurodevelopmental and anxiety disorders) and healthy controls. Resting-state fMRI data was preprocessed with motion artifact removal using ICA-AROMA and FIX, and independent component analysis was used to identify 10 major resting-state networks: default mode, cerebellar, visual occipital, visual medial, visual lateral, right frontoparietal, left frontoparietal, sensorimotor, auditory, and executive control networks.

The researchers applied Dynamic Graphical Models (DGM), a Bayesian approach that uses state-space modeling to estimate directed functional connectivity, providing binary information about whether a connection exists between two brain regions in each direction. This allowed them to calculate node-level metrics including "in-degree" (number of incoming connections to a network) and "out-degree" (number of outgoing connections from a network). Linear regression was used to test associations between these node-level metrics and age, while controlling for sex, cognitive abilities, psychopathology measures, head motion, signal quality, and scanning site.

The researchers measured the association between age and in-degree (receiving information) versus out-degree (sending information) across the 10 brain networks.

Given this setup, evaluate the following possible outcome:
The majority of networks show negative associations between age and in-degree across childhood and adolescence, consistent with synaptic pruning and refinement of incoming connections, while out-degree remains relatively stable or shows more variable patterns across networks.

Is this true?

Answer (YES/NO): NO